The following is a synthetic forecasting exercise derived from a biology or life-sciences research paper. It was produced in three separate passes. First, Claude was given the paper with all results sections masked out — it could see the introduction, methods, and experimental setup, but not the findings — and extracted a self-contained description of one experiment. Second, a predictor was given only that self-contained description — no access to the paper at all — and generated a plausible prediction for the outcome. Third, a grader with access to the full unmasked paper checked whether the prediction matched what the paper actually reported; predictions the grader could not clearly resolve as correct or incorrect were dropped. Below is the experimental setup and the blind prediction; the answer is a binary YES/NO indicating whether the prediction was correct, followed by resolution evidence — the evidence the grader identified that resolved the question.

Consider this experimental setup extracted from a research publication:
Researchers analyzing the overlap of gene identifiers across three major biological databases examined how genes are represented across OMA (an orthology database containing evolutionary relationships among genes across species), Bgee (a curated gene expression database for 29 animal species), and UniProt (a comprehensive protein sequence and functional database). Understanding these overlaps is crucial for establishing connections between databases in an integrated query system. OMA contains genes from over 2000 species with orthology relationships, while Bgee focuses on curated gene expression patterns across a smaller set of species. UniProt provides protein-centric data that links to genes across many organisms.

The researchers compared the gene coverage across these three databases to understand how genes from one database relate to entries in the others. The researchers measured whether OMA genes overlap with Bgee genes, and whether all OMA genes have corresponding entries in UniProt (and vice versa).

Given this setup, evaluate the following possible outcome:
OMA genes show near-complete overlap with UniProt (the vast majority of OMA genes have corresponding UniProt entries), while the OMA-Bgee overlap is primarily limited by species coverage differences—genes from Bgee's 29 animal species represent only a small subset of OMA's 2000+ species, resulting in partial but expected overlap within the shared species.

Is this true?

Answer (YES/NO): NO